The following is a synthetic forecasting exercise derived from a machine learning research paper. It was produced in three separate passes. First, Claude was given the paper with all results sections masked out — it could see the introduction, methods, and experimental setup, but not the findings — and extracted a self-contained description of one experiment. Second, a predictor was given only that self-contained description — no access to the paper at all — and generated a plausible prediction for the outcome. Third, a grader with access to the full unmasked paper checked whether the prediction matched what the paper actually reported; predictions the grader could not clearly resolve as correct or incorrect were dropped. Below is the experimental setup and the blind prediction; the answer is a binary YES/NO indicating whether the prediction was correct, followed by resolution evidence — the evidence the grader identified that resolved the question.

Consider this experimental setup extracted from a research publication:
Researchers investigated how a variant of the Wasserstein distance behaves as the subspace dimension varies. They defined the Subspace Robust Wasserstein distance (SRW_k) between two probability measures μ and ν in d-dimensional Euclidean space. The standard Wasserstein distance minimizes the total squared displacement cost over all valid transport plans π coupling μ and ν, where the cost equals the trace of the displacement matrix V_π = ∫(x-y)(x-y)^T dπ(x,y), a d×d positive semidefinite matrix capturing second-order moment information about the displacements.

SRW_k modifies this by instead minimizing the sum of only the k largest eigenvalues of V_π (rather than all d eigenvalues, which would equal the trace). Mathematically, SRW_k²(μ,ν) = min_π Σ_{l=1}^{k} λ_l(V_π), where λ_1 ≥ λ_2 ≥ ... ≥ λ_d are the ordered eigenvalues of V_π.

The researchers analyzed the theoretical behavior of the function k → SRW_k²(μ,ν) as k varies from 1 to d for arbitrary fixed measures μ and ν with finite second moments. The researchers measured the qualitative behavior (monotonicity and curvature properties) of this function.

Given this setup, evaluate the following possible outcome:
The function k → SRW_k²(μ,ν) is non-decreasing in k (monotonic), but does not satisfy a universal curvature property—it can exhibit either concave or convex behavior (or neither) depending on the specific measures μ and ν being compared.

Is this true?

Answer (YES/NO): NO